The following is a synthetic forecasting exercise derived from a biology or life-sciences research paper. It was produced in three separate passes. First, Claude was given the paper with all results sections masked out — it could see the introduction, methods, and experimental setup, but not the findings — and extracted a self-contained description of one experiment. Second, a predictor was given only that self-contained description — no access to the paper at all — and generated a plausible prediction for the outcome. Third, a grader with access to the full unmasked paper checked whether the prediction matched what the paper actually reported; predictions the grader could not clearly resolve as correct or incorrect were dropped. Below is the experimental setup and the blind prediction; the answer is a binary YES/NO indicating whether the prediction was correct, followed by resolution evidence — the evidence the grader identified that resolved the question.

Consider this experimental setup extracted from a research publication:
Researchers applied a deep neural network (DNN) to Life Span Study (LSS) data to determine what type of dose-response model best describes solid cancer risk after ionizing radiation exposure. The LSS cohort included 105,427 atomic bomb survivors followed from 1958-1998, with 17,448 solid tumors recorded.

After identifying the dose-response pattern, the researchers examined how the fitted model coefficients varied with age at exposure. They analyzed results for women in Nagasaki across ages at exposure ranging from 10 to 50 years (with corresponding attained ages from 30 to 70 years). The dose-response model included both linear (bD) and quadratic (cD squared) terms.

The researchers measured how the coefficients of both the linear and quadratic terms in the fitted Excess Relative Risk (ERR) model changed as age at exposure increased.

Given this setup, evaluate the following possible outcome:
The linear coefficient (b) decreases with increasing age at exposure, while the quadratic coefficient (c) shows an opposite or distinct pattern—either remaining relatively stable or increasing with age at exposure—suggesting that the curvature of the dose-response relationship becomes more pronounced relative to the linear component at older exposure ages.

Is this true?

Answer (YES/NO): NO